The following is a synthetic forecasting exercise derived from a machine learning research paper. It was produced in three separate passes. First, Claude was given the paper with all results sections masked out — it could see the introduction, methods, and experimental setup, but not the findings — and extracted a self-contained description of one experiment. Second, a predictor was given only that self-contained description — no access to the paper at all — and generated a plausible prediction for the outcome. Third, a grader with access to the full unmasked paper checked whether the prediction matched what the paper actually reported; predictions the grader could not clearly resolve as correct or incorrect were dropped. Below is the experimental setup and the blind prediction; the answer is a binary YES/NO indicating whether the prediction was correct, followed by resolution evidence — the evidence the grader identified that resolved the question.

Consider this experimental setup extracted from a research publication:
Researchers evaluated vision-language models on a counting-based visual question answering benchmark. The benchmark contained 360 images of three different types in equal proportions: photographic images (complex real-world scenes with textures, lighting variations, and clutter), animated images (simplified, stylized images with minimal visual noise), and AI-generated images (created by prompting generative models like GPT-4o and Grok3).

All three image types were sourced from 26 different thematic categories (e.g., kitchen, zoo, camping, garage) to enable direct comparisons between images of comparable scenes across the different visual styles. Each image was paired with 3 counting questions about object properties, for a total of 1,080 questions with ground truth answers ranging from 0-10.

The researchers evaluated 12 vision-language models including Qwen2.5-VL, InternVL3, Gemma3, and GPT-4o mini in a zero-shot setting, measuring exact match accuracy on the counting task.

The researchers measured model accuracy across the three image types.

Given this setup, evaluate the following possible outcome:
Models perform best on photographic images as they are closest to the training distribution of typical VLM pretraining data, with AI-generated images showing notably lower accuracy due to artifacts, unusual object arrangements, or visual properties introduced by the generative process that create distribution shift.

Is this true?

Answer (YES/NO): NO